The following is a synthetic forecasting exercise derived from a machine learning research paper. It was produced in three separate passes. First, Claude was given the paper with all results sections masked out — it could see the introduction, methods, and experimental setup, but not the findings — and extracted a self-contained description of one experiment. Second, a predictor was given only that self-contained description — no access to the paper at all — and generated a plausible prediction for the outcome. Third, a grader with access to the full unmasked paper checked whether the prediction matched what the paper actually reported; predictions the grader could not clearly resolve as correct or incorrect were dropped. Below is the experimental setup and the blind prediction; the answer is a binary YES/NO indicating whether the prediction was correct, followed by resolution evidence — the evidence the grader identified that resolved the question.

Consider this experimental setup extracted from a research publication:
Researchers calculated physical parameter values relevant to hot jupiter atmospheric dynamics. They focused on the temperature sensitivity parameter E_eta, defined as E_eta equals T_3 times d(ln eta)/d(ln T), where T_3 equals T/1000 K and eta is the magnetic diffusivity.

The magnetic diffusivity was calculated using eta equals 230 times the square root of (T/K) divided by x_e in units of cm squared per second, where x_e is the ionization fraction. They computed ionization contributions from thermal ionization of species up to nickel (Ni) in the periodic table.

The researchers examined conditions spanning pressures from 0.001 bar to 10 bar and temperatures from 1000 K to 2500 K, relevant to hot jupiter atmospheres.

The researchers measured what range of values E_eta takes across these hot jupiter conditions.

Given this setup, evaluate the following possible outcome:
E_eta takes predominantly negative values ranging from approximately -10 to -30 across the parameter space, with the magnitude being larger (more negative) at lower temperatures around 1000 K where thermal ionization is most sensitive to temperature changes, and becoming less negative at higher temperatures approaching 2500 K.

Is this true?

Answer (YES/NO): NO